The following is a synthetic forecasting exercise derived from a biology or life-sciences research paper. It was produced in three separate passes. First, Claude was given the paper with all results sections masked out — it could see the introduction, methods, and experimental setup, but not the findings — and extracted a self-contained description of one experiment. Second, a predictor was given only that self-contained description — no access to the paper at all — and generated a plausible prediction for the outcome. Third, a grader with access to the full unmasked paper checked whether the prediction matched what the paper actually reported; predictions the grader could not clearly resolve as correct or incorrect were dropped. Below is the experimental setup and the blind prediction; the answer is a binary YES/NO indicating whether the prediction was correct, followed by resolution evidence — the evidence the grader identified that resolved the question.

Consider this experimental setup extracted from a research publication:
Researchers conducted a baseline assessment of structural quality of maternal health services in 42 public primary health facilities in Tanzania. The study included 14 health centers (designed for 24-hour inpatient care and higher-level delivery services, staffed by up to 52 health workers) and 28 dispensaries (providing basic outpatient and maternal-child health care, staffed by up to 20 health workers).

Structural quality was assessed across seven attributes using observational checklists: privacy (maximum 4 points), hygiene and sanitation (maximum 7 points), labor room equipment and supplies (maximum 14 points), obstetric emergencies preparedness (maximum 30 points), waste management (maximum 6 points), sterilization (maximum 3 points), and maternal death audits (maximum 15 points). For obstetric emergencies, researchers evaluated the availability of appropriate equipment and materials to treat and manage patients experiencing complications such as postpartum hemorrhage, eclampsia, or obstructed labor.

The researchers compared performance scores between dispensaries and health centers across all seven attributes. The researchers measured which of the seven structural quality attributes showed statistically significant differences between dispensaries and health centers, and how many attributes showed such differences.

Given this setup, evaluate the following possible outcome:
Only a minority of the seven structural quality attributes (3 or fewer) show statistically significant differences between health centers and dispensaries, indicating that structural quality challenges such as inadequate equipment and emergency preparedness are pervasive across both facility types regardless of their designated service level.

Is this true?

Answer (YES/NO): YES